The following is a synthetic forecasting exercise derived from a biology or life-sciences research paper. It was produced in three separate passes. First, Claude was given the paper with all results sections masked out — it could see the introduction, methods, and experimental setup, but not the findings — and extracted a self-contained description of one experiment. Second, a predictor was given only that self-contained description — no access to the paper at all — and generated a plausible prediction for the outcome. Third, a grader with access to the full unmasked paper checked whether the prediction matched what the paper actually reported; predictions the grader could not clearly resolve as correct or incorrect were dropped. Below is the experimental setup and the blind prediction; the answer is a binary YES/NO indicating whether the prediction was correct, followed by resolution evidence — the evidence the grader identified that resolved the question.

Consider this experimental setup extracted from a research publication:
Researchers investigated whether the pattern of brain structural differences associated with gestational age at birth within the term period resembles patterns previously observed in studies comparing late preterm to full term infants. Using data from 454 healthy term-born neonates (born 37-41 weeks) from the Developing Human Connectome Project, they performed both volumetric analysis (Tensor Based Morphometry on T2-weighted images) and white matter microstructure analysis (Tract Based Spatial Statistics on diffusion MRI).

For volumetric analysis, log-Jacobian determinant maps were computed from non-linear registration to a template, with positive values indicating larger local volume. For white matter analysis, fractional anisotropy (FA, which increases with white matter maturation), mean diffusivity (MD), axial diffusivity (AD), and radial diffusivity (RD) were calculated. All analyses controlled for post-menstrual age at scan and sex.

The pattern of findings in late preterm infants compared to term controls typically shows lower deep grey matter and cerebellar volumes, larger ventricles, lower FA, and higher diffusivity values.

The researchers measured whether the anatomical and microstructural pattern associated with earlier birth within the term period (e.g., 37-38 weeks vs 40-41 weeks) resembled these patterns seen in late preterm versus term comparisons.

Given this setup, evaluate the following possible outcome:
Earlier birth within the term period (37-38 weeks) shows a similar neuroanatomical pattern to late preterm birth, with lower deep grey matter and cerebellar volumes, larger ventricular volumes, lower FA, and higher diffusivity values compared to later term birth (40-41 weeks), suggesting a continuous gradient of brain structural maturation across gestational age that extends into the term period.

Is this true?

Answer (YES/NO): YES